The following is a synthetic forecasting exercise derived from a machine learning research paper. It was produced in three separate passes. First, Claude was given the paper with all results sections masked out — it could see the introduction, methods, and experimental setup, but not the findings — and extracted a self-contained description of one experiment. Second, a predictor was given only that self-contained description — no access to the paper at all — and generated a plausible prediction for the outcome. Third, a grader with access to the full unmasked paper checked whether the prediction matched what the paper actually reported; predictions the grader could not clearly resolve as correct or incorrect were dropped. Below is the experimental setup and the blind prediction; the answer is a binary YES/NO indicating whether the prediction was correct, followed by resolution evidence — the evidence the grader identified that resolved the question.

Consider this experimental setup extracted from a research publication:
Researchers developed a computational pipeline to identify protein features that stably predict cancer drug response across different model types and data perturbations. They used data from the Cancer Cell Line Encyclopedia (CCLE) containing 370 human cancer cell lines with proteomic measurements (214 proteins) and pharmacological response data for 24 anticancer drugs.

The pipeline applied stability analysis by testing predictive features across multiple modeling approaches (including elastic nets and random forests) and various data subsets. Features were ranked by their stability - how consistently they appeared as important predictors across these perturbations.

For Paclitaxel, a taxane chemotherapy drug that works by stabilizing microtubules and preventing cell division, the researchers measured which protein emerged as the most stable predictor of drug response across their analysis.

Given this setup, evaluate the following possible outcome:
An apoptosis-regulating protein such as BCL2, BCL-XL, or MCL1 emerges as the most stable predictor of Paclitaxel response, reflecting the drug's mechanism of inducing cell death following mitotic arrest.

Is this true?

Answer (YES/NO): NO